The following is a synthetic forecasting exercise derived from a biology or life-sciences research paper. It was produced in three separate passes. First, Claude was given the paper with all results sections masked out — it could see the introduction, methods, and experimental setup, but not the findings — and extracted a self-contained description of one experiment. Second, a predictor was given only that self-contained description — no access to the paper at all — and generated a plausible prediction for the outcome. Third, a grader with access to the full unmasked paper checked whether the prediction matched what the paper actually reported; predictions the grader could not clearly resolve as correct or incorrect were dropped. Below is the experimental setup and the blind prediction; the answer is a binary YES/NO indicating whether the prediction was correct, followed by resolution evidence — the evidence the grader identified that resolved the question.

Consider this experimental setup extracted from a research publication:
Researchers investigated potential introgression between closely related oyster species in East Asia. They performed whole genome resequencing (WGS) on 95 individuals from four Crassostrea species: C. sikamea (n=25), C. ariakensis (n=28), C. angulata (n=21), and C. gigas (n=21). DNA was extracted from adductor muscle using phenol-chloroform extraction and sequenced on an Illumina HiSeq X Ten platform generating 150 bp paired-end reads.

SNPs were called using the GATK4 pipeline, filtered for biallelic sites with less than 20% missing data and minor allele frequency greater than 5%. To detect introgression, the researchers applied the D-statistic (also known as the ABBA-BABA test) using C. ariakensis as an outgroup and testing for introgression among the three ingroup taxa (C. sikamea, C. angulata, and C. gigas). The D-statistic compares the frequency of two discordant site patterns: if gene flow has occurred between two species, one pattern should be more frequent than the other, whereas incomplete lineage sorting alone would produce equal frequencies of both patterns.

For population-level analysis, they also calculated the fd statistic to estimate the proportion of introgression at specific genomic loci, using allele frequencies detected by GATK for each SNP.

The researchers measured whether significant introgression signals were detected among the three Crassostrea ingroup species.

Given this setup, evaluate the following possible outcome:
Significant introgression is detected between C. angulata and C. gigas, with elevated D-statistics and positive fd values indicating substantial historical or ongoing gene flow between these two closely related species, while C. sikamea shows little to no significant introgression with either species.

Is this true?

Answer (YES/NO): NO